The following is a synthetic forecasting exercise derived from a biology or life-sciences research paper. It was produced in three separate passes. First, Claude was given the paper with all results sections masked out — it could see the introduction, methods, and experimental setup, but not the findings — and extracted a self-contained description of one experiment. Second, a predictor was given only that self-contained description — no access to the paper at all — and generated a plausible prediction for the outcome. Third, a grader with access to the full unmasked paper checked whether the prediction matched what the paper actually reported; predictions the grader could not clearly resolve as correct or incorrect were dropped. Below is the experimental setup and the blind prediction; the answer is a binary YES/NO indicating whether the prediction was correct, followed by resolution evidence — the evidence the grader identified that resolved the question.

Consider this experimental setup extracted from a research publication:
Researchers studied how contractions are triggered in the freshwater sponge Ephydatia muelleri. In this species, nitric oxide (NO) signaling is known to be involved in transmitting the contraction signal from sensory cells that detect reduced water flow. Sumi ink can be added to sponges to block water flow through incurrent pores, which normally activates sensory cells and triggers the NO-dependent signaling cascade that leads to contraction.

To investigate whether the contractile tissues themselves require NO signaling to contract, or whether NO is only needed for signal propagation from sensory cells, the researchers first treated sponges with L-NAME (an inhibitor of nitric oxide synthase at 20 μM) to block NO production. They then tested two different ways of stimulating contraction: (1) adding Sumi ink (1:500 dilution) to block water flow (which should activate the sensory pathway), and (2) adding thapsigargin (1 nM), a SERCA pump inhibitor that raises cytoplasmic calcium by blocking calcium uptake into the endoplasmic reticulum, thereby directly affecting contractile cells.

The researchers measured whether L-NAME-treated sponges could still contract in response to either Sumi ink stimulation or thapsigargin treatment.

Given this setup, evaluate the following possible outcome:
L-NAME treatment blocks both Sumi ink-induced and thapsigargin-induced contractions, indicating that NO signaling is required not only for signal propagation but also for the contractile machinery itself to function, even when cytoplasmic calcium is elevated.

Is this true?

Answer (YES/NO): NO